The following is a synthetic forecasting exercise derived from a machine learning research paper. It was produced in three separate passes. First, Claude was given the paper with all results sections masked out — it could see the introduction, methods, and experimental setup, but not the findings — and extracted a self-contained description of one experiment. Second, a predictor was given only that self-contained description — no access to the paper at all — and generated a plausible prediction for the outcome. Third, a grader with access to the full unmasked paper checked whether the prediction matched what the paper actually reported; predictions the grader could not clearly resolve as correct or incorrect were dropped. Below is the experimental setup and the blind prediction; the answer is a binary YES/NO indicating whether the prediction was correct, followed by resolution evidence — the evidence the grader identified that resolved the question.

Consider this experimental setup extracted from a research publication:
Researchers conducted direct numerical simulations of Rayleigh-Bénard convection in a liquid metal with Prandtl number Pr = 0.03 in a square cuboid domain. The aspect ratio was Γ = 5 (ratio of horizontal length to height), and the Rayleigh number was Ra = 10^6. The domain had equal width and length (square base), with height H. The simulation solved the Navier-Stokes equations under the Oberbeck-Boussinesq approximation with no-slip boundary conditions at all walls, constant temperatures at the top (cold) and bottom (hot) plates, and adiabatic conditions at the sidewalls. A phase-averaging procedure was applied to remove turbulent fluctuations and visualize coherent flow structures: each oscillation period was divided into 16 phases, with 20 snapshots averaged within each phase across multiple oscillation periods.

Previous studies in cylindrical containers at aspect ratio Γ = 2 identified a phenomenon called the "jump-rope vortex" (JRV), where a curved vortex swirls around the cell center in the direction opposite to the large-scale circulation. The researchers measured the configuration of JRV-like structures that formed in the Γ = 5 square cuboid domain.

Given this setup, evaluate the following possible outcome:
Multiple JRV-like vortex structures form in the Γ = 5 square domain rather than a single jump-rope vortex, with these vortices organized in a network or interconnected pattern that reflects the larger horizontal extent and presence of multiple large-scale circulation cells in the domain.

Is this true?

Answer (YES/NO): YES